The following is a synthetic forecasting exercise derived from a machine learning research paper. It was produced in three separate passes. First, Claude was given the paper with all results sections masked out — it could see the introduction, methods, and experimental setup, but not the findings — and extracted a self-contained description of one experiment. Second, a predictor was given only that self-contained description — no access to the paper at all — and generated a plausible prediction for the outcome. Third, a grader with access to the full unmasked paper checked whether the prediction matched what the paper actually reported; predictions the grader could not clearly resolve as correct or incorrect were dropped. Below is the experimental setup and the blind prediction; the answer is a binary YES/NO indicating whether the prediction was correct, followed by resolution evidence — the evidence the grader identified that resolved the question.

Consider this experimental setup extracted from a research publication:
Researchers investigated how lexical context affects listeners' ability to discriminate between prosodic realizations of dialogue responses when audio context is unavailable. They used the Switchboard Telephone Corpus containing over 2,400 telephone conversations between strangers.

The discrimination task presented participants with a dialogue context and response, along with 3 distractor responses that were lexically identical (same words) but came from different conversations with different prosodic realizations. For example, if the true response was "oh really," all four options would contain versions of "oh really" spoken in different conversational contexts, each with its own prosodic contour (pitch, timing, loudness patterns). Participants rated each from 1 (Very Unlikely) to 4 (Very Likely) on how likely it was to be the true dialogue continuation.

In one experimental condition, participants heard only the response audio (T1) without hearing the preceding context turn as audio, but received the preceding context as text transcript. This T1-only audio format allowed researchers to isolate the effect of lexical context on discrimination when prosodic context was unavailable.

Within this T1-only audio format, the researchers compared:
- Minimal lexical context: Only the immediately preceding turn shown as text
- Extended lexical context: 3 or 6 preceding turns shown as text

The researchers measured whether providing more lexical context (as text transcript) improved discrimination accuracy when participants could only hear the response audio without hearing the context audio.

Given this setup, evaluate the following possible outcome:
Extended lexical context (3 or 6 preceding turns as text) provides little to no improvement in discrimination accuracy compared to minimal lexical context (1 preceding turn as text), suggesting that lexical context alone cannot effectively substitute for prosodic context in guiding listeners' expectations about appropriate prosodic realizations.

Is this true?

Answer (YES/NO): YES